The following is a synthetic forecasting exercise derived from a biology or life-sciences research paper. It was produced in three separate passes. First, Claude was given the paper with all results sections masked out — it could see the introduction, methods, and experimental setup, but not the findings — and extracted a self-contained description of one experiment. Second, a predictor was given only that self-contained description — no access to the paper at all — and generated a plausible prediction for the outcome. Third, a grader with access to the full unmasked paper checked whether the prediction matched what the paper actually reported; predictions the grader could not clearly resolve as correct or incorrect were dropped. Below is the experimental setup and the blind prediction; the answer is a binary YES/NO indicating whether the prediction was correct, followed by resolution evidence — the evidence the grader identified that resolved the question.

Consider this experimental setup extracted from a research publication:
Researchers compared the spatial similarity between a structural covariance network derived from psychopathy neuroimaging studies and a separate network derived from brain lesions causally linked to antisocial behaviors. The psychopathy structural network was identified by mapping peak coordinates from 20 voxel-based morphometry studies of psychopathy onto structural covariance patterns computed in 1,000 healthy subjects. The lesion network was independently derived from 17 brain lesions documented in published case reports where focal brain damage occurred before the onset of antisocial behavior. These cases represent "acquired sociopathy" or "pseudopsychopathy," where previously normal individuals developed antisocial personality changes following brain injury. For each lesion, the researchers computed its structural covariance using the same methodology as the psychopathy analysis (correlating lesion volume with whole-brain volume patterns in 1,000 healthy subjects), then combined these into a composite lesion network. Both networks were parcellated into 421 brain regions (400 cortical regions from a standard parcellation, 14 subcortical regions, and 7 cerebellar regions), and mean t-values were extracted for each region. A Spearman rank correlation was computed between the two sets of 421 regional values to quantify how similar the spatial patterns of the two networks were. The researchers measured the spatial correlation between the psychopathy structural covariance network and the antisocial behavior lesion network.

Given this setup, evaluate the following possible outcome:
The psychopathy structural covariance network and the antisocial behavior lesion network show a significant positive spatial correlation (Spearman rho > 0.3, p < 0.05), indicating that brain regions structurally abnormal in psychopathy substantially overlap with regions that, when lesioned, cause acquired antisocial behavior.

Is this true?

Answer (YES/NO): YES